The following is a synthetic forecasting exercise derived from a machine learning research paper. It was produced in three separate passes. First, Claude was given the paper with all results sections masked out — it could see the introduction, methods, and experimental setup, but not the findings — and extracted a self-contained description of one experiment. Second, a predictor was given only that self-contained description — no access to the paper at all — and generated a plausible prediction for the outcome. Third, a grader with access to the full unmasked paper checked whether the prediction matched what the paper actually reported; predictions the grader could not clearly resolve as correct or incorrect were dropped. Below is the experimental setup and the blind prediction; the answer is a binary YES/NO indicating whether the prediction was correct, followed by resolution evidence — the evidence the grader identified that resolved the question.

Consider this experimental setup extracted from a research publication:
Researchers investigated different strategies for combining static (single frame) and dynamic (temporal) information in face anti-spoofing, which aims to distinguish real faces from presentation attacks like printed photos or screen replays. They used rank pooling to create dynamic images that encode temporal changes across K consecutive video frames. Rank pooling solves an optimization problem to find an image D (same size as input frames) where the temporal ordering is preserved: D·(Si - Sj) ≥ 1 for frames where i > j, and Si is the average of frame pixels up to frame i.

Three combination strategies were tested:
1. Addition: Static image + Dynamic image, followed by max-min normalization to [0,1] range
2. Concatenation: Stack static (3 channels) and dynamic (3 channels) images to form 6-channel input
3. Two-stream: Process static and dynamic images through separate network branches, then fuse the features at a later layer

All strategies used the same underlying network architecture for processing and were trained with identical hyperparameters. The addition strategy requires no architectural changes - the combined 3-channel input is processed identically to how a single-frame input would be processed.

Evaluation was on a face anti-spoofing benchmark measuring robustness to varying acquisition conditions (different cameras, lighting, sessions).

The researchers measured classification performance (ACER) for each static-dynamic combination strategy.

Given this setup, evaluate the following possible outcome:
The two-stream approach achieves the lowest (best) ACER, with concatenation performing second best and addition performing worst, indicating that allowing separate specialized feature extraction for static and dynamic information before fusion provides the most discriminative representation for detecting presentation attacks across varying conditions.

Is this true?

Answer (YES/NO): NO